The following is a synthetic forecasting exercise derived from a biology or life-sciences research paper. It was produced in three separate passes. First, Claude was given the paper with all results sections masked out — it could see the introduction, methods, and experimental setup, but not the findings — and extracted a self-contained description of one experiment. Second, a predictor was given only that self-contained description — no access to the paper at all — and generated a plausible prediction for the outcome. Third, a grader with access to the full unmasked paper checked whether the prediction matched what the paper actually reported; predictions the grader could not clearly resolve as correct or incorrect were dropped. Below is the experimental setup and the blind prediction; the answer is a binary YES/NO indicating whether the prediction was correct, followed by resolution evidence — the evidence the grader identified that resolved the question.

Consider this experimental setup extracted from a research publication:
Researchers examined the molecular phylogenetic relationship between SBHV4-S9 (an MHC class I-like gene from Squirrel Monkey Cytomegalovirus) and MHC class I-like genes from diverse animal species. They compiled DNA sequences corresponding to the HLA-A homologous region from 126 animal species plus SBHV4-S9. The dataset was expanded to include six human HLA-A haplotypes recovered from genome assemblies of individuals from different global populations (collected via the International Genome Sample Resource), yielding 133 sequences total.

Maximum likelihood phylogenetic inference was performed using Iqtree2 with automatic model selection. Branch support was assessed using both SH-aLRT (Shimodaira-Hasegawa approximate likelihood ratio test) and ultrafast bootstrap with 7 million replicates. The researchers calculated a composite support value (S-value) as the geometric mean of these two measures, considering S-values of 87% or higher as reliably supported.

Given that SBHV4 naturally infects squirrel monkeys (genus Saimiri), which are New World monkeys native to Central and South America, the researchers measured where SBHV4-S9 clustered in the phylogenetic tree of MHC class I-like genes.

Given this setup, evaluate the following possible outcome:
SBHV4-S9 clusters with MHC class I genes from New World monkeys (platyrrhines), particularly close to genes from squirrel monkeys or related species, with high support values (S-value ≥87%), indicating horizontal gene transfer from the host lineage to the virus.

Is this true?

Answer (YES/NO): NO